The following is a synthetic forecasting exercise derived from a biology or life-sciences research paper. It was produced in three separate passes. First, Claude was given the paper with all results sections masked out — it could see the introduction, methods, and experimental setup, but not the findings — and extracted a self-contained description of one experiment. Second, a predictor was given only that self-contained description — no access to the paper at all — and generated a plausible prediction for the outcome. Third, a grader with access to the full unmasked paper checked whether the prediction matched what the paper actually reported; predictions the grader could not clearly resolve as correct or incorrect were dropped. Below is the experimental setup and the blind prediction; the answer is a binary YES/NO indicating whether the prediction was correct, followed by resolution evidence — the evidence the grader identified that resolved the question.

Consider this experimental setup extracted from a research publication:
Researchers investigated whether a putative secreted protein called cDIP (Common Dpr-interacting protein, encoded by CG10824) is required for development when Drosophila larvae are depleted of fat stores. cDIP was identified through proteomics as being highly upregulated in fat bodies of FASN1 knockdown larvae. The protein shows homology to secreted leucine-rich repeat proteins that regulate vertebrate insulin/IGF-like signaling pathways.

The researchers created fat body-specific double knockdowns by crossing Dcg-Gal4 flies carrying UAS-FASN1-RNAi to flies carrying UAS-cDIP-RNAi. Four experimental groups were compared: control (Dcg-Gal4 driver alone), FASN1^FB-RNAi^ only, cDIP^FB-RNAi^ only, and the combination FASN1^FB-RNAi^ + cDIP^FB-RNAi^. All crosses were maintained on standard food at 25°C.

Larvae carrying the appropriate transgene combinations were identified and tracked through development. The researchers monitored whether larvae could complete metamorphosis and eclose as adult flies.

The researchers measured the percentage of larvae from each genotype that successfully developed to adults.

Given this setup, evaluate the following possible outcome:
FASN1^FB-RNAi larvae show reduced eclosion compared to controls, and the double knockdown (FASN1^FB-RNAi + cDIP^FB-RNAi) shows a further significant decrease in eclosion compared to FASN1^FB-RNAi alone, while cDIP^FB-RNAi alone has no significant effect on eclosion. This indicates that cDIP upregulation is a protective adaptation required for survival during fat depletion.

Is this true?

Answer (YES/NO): NO